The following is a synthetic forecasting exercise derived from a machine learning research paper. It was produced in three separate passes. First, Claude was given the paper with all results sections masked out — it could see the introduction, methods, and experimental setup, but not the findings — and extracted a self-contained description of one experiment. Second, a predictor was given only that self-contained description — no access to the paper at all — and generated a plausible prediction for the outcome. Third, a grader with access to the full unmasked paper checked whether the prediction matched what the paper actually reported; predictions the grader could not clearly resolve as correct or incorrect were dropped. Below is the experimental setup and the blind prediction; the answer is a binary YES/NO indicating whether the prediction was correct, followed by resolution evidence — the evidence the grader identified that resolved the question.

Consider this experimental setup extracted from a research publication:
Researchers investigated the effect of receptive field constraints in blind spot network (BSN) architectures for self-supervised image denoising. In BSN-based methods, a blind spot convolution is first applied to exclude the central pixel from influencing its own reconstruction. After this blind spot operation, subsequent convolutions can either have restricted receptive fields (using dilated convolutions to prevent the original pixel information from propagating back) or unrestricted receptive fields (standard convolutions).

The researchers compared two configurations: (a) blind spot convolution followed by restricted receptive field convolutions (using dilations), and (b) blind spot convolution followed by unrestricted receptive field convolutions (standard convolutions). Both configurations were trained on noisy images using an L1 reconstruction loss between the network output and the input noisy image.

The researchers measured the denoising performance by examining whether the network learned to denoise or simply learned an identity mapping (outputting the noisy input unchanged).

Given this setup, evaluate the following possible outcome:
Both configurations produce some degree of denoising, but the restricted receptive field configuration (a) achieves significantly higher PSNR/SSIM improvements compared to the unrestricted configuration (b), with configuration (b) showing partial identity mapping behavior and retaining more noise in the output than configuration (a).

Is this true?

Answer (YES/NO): NO